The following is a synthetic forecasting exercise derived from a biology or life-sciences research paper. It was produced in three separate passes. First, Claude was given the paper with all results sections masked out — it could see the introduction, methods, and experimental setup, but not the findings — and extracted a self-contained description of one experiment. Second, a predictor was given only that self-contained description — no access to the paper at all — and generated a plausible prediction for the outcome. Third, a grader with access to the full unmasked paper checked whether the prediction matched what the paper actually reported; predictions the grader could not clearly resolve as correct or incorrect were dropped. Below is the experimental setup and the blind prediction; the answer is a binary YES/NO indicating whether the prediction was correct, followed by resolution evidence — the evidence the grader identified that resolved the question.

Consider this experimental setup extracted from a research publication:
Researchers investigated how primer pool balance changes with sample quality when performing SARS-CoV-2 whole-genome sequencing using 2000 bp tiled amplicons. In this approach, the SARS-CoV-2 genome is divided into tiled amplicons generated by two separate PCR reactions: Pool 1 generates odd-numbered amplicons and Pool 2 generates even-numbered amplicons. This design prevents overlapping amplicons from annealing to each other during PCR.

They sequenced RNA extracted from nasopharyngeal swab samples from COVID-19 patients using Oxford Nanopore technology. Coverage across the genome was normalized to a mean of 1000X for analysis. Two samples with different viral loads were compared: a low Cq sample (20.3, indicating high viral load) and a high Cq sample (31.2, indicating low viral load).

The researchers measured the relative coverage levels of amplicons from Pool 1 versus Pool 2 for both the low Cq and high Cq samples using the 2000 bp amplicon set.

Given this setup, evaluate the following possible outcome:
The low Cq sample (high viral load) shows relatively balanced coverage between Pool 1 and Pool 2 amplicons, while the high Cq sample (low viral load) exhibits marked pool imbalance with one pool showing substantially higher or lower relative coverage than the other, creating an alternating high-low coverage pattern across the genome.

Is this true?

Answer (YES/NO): YES